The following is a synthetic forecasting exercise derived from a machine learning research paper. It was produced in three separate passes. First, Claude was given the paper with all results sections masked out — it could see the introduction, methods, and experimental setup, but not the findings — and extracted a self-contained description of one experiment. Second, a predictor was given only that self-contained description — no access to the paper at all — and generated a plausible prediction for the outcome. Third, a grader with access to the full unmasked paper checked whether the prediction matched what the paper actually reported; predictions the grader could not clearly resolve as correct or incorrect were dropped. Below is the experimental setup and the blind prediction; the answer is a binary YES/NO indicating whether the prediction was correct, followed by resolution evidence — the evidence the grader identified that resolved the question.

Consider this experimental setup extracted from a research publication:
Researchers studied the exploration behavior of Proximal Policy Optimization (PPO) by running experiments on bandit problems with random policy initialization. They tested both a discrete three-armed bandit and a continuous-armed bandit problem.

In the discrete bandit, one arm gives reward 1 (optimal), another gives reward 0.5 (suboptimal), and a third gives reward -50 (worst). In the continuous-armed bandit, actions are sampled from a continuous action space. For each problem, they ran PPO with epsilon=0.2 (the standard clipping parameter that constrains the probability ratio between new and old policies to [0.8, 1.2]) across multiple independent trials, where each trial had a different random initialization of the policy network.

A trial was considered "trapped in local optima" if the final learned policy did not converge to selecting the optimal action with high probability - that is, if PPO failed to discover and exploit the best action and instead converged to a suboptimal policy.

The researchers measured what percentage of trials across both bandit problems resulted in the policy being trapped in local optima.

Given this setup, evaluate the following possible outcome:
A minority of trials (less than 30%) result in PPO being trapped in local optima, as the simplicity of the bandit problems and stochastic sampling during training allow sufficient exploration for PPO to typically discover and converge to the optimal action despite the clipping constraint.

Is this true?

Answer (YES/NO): NO